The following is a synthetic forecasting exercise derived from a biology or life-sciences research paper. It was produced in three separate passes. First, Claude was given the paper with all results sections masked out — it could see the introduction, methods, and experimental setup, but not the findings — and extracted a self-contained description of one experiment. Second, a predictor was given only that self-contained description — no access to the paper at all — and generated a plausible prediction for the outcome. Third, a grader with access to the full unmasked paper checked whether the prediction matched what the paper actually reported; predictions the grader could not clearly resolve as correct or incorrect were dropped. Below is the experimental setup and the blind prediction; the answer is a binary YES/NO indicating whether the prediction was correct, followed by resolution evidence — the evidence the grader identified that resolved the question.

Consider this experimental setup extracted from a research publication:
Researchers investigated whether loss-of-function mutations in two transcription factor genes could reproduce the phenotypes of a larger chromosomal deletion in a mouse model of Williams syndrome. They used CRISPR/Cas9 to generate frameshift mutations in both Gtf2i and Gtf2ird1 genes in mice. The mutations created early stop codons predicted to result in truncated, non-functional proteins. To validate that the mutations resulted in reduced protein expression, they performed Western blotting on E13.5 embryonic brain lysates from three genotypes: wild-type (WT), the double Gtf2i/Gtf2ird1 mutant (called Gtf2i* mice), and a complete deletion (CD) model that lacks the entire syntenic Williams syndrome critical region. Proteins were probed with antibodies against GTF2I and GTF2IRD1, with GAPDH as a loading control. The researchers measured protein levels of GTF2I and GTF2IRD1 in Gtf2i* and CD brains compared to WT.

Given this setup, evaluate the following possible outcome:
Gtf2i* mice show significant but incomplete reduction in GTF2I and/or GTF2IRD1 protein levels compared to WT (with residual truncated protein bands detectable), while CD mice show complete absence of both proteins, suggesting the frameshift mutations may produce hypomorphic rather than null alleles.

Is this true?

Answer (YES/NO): NO